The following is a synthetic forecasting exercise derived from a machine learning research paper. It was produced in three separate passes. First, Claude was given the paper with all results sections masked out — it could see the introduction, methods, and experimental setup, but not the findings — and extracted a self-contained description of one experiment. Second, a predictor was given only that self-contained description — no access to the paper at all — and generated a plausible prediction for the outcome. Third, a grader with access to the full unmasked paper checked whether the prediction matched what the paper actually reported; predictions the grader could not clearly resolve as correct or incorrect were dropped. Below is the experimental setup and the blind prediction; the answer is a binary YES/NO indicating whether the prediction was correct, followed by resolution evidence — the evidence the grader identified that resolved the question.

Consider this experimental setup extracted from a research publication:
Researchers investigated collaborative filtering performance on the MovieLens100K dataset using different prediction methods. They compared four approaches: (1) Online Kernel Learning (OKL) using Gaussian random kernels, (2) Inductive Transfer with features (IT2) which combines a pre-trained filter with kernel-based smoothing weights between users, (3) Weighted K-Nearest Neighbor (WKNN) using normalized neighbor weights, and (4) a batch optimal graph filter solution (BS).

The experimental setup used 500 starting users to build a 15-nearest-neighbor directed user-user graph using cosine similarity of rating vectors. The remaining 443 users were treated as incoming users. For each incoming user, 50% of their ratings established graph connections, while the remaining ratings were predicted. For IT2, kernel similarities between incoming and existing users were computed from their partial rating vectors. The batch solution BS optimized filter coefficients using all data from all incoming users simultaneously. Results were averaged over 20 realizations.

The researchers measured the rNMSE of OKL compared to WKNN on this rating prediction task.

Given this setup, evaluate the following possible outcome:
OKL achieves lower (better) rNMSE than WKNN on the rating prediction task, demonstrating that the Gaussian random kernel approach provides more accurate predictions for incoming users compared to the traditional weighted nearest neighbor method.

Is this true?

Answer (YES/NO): NO